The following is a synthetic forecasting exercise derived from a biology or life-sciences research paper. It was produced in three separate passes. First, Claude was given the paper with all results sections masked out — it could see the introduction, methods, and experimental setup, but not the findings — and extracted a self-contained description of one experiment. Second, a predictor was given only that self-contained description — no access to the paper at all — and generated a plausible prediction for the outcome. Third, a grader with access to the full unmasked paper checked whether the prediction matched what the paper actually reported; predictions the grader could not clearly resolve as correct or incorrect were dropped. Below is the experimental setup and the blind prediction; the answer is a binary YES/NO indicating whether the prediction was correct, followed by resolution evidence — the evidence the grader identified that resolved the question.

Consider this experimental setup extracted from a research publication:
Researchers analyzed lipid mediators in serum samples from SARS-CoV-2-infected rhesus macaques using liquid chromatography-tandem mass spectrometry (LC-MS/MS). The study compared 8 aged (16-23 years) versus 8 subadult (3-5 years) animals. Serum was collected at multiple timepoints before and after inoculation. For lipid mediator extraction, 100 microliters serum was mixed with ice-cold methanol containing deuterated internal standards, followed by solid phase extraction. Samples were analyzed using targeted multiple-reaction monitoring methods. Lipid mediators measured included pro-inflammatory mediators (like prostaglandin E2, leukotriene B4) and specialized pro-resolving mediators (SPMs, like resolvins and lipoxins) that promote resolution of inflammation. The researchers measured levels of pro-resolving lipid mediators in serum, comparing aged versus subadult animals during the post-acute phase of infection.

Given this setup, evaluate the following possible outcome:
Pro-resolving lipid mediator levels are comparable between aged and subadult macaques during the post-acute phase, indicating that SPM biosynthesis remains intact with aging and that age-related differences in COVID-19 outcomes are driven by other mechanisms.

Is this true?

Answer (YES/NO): NO